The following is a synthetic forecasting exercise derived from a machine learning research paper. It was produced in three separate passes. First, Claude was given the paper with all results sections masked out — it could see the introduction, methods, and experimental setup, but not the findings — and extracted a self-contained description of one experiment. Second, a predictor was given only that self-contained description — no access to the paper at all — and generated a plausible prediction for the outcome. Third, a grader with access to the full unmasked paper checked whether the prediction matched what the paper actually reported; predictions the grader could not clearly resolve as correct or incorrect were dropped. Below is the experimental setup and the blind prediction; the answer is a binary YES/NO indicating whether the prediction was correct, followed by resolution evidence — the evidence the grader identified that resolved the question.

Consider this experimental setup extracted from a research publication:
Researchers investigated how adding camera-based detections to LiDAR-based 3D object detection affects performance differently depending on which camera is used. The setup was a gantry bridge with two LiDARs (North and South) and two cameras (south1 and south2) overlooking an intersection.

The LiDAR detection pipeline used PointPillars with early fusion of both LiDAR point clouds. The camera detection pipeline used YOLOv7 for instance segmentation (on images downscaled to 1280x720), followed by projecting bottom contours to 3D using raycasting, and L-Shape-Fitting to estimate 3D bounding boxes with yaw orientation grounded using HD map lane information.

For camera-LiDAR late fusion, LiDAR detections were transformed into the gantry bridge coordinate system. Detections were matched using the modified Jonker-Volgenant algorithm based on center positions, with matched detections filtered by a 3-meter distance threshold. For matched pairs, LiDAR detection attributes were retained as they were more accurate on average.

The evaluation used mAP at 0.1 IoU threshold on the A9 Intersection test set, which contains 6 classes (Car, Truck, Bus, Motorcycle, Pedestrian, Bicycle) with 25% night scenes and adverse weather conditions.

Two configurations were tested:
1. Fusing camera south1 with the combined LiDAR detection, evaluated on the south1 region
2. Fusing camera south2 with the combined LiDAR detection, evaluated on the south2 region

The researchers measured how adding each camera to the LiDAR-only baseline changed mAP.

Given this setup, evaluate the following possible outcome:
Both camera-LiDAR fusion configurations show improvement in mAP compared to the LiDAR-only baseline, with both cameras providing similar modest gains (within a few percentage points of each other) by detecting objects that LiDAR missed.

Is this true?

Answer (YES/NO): NO